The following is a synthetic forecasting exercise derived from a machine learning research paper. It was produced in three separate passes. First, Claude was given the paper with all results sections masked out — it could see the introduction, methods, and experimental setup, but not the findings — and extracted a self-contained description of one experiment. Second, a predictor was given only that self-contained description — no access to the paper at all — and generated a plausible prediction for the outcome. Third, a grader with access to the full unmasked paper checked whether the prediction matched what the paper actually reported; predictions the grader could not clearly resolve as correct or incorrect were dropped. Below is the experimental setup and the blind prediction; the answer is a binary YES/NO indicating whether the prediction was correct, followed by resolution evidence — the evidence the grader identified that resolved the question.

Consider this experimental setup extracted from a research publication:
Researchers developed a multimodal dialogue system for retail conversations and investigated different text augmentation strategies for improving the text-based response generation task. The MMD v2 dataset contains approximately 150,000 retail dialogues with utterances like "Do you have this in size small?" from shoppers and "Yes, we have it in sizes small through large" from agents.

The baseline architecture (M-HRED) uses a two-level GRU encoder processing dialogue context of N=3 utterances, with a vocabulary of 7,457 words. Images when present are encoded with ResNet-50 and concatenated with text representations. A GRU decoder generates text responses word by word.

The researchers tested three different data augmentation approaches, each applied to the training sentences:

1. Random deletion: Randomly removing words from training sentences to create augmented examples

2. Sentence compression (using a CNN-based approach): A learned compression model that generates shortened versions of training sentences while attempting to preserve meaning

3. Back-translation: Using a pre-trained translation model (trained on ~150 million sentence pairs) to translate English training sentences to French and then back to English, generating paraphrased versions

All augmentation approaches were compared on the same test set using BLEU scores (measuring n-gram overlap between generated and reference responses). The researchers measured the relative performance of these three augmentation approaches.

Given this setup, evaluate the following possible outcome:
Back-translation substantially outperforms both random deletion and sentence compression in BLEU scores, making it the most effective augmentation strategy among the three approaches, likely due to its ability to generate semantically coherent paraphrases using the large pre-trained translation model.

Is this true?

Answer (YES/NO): YES